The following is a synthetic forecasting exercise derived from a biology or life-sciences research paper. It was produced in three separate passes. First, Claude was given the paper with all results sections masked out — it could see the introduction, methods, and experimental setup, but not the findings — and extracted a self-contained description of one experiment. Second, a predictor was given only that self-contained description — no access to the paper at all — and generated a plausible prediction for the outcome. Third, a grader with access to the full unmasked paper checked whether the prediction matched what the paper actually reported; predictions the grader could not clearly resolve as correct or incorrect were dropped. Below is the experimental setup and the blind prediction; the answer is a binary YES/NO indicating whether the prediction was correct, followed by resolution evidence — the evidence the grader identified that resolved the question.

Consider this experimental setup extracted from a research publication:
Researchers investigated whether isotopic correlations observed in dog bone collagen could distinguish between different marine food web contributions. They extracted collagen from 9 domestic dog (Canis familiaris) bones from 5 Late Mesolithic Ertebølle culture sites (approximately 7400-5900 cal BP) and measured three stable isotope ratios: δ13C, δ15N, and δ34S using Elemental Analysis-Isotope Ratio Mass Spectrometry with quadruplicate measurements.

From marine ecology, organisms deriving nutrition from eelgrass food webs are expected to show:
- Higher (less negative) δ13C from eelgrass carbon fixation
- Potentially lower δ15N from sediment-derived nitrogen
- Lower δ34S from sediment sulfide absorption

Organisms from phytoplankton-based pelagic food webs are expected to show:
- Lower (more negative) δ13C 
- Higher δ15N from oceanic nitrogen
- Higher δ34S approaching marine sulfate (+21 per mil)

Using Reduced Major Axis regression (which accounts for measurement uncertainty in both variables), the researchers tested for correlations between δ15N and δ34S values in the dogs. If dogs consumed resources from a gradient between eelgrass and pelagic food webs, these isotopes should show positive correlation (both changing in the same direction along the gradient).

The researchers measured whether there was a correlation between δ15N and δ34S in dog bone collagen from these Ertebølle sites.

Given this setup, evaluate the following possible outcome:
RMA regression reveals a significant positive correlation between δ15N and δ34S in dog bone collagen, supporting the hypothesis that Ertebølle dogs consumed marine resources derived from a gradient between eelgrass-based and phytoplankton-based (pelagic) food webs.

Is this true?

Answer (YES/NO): YES